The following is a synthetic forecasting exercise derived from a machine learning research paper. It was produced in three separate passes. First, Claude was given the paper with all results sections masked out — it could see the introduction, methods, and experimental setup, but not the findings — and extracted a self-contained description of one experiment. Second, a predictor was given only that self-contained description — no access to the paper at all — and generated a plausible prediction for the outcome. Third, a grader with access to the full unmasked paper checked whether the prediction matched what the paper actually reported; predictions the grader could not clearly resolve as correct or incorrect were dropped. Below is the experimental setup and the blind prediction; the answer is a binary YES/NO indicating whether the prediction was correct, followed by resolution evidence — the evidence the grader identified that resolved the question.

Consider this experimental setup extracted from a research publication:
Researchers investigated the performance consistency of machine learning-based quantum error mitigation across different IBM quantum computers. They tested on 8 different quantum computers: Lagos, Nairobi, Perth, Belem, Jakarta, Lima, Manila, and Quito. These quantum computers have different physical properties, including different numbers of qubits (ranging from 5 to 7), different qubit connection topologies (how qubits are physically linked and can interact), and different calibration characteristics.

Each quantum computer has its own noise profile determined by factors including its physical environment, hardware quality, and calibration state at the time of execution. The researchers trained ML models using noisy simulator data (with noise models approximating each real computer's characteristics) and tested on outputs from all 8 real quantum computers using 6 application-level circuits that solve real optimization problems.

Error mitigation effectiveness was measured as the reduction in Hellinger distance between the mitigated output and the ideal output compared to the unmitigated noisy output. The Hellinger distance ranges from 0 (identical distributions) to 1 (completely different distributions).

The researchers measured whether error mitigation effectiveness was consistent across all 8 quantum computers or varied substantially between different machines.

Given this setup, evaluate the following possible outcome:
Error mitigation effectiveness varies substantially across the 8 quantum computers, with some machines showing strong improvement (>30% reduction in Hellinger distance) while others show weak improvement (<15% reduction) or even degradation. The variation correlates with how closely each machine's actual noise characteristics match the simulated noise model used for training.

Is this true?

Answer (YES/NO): NO